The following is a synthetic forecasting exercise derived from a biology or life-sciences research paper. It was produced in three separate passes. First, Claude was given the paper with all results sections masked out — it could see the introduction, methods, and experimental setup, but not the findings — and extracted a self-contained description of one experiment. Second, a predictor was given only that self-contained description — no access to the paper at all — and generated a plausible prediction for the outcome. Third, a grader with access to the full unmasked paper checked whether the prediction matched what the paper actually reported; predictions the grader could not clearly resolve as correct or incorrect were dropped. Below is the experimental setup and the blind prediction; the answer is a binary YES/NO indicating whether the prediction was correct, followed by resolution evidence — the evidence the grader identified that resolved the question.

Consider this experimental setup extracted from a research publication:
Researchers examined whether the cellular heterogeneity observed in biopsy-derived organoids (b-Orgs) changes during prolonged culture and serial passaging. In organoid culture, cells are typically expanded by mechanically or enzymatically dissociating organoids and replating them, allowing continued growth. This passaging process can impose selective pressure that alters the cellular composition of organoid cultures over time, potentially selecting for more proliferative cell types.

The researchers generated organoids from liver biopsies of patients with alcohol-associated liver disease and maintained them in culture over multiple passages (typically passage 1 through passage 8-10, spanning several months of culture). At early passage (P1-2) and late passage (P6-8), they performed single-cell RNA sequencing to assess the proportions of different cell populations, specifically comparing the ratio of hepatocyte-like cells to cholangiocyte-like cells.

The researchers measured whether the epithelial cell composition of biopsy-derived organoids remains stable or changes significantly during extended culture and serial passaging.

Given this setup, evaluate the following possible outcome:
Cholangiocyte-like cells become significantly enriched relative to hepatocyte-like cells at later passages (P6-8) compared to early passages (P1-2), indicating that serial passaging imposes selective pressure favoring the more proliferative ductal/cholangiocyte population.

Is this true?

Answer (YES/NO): NO